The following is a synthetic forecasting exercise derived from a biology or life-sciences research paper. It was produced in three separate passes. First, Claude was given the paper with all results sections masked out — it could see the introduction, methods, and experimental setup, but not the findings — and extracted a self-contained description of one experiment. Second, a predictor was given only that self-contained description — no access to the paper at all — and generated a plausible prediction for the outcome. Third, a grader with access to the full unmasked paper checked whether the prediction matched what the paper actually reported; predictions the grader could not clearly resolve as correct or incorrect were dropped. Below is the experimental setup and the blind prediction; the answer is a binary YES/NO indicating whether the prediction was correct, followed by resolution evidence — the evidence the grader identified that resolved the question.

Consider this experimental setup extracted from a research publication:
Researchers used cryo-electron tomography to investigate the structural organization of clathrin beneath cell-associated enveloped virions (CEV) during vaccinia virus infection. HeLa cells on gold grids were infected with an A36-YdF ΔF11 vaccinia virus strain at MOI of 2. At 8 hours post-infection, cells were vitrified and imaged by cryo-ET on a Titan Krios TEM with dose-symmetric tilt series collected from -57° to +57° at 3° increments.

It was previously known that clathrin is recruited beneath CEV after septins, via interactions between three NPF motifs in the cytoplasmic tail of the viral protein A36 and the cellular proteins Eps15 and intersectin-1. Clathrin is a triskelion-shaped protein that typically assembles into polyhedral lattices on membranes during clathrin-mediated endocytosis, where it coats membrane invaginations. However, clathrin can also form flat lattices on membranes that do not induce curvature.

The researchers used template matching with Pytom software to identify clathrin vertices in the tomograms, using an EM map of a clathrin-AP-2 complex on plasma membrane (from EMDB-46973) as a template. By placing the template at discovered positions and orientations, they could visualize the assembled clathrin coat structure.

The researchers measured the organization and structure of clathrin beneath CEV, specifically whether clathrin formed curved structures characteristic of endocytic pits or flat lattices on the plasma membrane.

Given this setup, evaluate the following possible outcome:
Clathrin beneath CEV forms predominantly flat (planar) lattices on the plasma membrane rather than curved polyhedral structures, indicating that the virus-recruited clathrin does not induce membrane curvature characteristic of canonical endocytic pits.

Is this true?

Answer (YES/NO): NO